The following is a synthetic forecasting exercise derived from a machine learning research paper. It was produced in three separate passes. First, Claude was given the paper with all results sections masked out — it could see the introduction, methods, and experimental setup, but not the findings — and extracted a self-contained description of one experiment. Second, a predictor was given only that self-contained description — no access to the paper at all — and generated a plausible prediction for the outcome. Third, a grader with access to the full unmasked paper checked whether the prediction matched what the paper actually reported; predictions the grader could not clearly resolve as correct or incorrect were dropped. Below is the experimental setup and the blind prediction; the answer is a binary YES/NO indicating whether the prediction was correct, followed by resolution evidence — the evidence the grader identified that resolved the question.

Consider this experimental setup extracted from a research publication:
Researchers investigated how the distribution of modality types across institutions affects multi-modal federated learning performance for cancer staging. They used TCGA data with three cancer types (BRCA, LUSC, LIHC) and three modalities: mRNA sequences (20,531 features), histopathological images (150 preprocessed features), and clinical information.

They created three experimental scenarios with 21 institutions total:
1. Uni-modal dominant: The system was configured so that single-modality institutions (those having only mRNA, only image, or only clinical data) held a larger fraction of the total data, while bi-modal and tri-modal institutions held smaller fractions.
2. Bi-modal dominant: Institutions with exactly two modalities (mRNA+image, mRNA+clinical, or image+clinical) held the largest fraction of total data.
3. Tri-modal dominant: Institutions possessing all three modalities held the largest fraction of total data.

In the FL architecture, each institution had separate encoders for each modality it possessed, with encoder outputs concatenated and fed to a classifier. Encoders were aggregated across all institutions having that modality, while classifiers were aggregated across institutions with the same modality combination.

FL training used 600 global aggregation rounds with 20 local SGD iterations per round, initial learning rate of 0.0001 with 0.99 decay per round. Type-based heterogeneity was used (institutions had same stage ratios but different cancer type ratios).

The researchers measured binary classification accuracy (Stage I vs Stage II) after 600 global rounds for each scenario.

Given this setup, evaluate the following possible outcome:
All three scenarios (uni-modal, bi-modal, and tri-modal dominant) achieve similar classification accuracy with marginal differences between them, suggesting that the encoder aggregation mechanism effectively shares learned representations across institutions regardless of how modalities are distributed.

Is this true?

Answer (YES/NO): YES